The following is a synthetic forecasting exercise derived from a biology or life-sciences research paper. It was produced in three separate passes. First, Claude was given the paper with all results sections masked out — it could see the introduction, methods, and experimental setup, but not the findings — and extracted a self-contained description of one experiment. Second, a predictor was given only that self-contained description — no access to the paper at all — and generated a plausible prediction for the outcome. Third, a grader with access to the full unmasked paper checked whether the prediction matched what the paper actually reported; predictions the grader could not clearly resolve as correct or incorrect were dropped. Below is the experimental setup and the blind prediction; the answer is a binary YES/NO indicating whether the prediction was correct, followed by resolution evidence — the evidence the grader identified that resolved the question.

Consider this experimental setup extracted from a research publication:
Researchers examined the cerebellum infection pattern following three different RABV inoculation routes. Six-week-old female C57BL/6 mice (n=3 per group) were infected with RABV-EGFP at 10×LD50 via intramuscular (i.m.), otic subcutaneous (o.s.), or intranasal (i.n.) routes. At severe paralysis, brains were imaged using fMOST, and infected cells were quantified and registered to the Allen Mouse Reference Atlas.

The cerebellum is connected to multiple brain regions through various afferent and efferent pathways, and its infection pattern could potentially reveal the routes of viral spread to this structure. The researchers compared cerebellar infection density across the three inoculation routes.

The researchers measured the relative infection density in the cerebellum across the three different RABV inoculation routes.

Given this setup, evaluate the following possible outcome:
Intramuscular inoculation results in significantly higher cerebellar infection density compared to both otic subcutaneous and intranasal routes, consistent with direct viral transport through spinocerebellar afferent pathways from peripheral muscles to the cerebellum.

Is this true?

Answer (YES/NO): YES